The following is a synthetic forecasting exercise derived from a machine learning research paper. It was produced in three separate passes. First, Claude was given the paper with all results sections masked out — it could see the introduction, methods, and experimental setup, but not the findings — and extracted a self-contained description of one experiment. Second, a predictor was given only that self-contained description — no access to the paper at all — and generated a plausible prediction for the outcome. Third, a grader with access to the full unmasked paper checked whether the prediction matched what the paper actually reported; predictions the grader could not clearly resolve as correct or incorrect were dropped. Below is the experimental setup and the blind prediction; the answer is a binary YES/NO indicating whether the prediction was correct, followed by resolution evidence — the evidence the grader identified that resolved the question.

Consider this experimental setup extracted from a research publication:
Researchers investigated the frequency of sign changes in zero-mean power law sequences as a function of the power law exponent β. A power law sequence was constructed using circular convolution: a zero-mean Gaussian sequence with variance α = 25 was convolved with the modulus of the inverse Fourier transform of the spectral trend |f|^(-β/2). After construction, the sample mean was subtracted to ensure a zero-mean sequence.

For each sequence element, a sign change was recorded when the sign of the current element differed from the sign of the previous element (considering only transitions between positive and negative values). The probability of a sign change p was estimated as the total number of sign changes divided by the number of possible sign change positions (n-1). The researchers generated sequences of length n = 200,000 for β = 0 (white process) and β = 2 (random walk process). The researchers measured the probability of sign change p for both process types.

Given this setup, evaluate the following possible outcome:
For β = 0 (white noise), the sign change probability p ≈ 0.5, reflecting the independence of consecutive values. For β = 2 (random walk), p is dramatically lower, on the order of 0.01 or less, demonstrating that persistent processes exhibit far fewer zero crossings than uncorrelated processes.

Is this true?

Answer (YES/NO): NO